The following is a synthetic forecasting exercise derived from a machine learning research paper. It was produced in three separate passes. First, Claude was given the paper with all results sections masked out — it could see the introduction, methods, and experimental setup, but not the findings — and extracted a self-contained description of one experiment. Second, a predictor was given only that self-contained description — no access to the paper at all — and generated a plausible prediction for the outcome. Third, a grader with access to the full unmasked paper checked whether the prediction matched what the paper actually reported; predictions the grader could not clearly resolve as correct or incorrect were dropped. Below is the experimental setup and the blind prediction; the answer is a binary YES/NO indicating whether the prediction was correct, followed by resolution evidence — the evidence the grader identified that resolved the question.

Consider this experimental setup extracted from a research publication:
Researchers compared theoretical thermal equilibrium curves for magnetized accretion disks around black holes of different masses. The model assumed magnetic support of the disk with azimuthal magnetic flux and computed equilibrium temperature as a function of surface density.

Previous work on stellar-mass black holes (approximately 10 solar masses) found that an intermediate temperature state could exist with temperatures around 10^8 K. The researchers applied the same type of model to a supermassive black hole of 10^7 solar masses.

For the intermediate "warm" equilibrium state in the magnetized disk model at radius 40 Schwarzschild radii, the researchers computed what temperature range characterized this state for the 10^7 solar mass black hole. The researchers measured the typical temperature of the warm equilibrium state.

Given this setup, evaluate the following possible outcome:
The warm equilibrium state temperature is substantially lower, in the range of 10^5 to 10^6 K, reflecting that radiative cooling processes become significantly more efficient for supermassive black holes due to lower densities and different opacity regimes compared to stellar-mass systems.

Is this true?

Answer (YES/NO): NO